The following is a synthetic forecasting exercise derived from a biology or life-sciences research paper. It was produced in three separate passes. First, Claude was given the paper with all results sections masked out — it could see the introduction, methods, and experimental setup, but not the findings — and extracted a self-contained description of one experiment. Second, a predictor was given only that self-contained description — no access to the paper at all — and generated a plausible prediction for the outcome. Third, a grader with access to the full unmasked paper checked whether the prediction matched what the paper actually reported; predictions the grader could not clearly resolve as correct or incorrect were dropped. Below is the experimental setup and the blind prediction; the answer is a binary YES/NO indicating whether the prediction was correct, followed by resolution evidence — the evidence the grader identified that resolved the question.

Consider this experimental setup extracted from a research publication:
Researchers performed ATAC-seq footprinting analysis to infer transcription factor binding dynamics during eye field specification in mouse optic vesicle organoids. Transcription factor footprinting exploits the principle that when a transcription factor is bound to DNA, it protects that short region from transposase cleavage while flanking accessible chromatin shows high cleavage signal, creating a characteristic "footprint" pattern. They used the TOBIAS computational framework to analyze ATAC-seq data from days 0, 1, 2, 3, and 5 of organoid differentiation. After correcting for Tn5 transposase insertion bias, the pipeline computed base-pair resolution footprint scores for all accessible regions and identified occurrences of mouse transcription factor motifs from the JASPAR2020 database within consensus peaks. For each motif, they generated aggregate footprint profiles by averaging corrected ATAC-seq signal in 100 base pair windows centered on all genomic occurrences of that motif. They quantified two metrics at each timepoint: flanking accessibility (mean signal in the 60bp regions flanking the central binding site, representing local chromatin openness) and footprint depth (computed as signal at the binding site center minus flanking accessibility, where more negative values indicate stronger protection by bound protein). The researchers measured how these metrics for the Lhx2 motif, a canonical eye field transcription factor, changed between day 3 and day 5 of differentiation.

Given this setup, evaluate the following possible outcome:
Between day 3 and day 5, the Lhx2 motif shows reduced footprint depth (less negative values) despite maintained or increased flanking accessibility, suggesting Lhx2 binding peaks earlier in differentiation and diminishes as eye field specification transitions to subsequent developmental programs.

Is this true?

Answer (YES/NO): NO